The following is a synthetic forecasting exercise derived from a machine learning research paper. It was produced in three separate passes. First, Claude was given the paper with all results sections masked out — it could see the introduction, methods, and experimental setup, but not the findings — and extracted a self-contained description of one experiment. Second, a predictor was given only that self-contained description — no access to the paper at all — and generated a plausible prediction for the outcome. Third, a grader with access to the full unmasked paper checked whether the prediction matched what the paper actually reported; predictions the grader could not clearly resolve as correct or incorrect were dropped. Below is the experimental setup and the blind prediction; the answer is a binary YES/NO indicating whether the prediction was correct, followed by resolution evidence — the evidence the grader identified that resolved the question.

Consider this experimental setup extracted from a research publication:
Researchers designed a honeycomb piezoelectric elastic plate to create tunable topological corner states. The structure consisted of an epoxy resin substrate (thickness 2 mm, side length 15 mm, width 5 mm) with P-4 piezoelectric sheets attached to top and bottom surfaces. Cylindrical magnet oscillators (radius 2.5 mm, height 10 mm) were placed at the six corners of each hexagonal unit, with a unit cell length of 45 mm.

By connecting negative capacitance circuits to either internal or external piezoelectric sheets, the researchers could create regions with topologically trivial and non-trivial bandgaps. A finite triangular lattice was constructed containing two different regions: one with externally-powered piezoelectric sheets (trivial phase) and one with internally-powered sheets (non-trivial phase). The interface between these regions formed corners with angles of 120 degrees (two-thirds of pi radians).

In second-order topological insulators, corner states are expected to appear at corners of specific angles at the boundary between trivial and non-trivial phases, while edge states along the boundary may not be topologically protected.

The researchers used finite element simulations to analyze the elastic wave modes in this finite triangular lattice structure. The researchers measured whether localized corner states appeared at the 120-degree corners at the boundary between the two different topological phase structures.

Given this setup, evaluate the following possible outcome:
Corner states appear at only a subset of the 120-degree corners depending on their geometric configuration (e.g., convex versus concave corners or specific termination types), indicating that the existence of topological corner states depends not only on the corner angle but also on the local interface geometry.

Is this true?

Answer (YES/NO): NO